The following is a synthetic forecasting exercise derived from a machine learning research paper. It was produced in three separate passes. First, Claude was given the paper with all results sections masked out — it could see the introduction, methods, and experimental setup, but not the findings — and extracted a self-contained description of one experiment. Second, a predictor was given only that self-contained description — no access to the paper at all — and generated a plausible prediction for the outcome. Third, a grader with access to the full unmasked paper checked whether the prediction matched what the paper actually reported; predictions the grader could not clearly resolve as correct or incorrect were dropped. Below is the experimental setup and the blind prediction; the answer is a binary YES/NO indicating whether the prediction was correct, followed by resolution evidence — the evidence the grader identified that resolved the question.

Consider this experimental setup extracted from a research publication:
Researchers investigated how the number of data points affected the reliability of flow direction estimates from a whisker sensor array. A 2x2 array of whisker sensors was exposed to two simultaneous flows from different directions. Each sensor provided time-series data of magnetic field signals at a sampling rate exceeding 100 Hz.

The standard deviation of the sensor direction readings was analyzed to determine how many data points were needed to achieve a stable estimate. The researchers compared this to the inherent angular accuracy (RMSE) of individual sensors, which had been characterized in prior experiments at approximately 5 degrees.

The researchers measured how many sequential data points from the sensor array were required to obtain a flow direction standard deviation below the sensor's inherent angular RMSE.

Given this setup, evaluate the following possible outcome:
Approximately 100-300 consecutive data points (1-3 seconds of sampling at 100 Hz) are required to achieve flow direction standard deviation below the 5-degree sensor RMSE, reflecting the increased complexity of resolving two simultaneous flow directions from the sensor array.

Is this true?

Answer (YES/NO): NO